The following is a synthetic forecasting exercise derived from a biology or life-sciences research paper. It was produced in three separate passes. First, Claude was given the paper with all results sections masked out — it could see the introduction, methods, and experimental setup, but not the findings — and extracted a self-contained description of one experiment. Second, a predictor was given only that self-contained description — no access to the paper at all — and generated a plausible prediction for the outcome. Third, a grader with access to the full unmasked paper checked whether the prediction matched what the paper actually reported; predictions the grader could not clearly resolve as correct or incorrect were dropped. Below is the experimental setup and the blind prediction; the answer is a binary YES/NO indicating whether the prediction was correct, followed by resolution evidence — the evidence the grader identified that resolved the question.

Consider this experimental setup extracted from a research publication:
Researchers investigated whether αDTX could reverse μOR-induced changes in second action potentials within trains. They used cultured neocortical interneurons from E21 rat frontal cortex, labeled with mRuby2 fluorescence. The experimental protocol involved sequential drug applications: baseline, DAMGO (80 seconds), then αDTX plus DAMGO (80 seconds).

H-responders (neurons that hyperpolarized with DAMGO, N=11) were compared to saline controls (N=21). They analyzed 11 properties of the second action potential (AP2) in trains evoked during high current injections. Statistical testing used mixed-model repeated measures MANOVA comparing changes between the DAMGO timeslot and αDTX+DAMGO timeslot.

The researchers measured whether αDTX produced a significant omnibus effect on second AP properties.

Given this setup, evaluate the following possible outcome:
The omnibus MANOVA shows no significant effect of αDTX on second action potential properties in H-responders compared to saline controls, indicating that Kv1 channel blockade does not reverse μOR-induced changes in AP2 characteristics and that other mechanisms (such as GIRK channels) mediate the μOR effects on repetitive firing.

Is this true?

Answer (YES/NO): NO